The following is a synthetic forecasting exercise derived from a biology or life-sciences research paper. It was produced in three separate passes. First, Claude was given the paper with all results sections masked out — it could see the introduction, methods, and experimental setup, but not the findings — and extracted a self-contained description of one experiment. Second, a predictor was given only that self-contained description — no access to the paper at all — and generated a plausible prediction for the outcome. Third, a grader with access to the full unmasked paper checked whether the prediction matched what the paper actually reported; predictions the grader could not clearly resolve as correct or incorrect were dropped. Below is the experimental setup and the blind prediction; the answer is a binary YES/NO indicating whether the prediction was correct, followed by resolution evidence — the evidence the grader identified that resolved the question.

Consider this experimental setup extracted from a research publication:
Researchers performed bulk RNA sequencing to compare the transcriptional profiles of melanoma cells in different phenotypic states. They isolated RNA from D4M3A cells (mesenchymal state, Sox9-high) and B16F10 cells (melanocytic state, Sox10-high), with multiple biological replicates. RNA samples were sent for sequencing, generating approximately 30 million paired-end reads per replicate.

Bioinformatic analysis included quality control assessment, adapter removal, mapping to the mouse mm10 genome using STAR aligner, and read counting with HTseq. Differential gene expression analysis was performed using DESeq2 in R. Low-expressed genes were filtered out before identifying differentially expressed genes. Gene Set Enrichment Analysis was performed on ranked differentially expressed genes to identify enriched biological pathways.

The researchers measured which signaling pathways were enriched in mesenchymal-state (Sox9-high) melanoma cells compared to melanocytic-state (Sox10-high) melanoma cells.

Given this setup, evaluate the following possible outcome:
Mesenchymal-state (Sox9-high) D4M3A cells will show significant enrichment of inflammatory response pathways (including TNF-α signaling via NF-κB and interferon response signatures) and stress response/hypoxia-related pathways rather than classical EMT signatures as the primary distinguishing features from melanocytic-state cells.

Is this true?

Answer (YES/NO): NO